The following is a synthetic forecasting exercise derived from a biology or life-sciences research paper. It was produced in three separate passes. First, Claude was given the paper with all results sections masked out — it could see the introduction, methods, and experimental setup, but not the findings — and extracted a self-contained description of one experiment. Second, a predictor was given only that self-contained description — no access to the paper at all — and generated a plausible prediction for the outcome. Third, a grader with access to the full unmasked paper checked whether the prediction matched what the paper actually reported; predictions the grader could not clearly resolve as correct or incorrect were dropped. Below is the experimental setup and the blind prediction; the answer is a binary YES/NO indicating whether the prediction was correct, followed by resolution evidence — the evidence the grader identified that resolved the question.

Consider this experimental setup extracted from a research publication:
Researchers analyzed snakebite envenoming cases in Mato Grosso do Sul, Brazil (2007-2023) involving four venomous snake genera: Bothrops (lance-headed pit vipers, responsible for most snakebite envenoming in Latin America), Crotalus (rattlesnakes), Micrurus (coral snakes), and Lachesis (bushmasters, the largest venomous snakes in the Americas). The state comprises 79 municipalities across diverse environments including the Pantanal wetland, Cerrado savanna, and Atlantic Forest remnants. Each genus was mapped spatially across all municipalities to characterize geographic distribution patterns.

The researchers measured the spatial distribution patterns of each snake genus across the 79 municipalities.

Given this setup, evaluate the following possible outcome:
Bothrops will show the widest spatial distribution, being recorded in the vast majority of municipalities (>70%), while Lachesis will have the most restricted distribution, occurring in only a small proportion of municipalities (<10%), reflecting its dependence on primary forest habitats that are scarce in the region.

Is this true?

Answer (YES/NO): NO